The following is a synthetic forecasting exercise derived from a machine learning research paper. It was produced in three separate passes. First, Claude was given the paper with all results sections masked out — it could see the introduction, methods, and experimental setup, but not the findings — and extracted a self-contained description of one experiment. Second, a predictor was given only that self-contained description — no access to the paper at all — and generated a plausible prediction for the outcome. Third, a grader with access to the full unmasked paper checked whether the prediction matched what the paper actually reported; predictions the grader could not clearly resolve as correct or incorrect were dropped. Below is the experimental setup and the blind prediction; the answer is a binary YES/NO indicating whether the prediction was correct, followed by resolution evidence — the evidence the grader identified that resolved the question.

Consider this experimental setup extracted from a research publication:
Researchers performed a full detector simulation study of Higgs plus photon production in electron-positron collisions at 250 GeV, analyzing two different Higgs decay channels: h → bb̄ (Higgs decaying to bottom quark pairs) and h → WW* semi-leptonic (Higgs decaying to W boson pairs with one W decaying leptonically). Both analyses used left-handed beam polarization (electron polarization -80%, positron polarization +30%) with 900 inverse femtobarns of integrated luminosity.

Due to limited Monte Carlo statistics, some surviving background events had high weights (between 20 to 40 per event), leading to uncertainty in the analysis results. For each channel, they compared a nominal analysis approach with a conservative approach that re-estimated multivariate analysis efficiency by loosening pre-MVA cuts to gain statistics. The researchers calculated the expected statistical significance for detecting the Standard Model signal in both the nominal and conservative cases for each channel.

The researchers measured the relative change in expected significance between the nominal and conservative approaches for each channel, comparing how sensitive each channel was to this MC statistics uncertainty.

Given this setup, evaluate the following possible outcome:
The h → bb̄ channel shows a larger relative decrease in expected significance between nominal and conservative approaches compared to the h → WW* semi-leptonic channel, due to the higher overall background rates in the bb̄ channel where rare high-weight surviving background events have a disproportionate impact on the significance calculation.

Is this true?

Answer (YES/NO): NO